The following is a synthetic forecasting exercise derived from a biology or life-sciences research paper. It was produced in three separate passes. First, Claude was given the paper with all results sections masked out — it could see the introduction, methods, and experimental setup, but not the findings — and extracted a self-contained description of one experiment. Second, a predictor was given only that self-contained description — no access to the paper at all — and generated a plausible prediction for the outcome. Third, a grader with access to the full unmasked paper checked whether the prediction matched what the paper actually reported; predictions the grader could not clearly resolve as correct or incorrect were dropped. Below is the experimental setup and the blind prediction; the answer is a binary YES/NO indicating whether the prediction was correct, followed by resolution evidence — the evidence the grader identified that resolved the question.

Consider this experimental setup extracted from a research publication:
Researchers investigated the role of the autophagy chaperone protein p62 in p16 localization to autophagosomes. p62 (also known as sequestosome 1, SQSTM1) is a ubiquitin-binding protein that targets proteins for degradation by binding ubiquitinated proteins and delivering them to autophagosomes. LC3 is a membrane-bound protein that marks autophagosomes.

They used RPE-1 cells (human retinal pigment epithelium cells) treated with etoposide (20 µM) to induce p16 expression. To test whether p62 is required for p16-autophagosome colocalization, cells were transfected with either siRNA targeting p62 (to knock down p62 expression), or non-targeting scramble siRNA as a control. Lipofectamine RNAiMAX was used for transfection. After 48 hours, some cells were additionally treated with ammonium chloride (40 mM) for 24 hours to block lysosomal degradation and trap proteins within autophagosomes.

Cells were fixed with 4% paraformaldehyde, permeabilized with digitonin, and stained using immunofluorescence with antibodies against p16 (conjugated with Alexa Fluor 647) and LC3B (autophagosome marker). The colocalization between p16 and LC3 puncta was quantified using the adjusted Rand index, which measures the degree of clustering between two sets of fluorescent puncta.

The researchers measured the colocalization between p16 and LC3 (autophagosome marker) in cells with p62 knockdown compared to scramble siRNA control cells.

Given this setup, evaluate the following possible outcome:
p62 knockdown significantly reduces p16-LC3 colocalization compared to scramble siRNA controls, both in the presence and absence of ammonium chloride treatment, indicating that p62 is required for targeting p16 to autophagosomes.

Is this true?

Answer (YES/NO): YES